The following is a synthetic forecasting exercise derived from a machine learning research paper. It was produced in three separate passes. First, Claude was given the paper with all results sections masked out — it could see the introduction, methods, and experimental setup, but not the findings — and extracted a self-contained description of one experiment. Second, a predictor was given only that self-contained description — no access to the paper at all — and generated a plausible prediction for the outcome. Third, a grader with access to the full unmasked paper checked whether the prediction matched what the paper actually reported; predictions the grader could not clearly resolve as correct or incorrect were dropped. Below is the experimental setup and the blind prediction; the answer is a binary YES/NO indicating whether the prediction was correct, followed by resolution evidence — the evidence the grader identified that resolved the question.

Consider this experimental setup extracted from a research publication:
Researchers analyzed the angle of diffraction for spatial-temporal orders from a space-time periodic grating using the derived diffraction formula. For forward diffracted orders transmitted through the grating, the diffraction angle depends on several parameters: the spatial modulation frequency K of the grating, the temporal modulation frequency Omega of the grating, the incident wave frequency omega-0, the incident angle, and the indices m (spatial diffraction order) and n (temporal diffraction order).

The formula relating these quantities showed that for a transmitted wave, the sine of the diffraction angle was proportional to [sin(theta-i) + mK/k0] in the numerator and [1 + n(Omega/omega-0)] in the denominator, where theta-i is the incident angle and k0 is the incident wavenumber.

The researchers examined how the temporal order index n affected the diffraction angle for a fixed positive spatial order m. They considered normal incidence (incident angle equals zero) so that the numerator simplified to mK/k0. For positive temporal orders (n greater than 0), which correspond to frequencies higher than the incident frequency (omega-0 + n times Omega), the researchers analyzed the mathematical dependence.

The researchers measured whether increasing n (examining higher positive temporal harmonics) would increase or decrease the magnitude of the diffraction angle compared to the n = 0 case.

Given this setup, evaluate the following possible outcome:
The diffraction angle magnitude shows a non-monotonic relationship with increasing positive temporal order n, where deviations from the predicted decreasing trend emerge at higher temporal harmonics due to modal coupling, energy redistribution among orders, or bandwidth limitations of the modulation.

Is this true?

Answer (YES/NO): NO